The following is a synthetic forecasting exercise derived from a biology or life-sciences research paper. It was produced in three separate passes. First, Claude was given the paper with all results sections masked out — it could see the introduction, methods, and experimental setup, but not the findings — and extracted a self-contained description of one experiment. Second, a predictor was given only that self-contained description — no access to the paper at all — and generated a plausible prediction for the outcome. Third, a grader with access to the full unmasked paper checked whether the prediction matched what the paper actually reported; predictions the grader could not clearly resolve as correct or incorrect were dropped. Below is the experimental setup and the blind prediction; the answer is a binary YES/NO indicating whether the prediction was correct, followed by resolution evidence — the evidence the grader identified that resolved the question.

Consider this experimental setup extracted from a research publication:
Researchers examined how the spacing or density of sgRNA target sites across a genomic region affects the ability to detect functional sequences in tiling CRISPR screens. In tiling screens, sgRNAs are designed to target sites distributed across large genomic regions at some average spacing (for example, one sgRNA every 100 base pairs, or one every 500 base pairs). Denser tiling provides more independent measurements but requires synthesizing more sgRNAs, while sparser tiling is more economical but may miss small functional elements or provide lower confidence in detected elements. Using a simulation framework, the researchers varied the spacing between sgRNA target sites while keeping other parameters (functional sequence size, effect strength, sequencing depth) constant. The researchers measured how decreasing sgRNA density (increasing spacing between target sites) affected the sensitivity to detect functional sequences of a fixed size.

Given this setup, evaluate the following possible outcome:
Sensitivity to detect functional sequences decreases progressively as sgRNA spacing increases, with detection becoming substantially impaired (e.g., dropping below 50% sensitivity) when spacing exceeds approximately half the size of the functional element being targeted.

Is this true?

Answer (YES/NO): NO